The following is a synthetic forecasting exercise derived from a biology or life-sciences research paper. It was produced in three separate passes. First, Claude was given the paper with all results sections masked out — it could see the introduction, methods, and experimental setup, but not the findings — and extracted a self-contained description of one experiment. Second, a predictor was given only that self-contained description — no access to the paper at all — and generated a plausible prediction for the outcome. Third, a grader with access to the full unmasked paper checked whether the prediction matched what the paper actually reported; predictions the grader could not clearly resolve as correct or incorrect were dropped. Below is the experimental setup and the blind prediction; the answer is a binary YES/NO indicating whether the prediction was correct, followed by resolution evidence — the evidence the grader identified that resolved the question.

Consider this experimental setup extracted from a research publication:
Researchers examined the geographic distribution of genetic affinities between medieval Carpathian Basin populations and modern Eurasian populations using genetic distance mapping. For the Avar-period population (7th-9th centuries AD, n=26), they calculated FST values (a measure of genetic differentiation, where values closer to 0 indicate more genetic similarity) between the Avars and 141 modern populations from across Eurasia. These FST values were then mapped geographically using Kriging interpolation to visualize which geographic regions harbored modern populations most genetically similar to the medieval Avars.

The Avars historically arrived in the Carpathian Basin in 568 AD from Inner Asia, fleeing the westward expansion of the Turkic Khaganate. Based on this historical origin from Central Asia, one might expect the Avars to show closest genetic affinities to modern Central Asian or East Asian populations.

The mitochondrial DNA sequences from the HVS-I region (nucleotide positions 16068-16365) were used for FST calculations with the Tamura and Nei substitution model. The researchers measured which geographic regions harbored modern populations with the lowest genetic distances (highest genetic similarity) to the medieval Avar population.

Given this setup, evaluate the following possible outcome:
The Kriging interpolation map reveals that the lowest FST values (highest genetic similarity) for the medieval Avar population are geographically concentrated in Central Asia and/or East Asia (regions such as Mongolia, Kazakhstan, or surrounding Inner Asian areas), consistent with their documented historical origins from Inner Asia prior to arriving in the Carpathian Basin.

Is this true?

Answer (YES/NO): NO